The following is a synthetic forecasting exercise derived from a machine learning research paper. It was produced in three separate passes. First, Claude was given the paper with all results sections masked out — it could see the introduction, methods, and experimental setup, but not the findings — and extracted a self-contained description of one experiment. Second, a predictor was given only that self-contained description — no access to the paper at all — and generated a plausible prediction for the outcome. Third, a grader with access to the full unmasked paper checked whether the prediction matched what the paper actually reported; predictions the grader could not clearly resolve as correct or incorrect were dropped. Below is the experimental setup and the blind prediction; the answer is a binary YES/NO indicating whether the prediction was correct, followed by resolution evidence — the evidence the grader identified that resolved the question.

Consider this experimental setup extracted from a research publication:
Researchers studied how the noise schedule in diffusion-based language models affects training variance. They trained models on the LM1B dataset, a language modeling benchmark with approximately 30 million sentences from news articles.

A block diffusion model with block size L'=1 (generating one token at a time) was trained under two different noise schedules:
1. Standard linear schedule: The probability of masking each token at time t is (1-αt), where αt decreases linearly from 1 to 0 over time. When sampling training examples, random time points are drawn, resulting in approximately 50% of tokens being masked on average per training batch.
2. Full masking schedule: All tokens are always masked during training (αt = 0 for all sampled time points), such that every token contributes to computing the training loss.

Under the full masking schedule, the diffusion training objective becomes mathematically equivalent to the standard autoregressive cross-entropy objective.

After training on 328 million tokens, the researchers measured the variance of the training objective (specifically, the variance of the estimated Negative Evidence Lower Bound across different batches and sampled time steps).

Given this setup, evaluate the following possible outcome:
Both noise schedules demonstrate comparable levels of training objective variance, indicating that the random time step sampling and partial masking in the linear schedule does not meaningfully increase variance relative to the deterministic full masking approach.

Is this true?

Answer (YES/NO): NO